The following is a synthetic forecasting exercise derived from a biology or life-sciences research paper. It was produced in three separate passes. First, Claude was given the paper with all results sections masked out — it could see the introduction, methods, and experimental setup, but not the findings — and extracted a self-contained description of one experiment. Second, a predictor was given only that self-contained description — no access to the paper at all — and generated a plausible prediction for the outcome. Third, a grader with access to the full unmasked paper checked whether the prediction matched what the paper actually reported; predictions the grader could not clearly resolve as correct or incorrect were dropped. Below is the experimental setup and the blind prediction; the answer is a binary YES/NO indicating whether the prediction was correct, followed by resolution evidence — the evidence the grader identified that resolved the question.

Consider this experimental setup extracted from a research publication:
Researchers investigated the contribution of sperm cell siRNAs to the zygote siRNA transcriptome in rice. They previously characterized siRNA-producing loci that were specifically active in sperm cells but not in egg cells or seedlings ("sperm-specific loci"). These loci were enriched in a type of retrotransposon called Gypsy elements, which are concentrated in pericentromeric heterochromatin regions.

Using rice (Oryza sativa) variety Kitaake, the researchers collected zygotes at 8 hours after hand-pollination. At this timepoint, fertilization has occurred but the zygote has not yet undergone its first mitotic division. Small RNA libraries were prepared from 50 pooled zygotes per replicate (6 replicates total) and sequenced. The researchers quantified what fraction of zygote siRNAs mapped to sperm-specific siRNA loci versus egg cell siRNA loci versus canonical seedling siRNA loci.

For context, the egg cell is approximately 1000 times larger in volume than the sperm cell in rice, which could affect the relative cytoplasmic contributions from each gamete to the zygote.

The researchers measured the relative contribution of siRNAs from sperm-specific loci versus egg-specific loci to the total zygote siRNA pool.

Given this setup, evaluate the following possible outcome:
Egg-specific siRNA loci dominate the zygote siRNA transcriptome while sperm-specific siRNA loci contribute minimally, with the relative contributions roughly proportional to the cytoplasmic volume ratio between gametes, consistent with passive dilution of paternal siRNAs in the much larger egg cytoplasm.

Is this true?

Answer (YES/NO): YES